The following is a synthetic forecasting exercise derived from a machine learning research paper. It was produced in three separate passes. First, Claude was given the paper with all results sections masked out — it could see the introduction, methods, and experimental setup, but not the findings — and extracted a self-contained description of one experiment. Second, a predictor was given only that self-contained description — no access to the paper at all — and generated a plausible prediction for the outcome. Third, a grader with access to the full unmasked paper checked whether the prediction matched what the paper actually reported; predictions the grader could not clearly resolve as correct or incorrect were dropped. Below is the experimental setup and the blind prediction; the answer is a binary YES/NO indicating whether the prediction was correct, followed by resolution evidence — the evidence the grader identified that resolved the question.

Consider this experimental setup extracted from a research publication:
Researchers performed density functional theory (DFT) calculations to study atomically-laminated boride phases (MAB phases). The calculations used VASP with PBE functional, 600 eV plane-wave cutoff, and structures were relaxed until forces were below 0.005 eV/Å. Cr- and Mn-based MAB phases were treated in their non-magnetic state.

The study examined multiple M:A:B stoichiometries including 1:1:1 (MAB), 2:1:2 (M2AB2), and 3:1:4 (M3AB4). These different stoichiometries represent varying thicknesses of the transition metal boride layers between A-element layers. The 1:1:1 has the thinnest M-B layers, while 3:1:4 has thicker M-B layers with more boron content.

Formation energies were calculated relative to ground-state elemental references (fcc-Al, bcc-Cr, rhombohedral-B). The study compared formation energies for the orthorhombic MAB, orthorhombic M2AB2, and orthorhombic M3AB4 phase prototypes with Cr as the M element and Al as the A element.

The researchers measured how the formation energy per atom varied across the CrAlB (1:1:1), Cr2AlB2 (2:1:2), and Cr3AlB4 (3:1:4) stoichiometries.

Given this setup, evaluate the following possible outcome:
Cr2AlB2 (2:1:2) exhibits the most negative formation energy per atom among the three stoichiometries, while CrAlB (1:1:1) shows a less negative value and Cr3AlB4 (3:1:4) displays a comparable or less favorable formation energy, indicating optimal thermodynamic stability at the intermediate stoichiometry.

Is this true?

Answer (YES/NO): NO